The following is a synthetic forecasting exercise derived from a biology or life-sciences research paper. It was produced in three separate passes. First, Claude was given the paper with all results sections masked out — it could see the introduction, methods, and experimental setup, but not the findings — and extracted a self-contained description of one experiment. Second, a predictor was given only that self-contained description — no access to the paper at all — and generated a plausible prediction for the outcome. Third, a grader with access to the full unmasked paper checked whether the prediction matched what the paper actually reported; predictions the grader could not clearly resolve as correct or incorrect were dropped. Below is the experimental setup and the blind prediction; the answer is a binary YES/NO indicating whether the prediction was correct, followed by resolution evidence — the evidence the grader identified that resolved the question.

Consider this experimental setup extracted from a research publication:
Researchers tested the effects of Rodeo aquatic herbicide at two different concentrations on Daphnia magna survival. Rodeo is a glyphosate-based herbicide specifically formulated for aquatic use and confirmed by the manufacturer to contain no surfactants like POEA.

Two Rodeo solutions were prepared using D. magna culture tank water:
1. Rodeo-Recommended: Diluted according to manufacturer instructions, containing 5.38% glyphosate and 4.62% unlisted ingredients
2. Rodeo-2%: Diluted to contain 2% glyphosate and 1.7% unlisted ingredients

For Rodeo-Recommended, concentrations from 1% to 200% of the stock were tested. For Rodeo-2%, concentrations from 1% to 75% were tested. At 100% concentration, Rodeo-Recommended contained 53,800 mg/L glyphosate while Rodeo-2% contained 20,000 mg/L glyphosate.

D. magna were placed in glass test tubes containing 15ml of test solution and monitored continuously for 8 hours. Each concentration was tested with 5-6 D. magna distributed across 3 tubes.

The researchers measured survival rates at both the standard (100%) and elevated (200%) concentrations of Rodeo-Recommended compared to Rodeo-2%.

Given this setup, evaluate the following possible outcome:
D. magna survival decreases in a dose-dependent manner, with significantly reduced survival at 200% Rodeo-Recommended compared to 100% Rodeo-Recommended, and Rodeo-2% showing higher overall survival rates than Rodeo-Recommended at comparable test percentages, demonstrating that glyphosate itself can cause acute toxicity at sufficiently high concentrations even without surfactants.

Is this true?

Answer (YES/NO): NO